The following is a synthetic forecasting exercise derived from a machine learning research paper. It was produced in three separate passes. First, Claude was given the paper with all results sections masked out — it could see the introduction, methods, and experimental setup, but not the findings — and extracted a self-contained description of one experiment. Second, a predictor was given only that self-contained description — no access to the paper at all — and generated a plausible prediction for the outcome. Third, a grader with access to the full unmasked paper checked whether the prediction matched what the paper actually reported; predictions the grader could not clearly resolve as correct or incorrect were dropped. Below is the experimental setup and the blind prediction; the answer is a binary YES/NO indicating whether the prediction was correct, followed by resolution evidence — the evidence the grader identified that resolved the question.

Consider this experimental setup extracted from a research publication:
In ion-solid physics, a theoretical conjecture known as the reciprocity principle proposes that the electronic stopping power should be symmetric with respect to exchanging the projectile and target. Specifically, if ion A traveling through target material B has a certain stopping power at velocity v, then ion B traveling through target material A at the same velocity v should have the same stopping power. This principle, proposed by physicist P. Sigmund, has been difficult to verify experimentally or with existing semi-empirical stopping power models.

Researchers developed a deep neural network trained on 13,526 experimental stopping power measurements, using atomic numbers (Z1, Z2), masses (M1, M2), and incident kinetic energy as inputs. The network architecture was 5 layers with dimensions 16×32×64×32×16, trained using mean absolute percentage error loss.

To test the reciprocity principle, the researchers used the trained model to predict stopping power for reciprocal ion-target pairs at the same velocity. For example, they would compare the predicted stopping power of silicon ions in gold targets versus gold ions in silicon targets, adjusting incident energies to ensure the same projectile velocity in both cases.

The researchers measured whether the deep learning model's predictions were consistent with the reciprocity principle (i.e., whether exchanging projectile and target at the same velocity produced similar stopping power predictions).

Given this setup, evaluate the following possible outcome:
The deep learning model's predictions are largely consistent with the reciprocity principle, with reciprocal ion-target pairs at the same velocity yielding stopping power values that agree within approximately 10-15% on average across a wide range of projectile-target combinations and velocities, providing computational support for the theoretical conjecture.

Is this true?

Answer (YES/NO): NO